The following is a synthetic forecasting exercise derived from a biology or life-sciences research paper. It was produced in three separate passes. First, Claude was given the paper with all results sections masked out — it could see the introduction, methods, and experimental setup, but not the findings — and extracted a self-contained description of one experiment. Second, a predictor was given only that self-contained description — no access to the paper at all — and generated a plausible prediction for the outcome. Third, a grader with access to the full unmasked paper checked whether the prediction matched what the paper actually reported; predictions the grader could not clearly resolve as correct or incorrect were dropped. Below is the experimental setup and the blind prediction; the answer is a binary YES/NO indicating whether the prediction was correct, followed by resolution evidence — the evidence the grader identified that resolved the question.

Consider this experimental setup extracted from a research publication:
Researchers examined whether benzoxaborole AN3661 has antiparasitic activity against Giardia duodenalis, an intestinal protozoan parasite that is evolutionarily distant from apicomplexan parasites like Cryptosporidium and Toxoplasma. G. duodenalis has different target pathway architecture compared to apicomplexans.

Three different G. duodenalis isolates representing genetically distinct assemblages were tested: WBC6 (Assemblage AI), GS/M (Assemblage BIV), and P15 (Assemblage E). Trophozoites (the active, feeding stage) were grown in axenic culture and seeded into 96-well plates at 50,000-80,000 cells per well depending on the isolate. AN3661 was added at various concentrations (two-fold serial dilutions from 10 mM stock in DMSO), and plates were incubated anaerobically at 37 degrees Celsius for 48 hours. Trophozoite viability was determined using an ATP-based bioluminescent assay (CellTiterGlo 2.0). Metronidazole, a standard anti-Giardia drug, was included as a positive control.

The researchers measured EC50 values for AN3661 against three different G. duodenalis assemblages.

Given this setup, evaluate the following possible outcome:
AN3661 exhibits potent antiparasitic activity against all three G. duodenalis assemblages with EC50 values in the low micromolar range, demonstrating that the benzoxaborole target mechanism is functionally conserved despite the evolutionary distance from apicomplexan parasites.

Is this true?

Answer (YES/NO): NO